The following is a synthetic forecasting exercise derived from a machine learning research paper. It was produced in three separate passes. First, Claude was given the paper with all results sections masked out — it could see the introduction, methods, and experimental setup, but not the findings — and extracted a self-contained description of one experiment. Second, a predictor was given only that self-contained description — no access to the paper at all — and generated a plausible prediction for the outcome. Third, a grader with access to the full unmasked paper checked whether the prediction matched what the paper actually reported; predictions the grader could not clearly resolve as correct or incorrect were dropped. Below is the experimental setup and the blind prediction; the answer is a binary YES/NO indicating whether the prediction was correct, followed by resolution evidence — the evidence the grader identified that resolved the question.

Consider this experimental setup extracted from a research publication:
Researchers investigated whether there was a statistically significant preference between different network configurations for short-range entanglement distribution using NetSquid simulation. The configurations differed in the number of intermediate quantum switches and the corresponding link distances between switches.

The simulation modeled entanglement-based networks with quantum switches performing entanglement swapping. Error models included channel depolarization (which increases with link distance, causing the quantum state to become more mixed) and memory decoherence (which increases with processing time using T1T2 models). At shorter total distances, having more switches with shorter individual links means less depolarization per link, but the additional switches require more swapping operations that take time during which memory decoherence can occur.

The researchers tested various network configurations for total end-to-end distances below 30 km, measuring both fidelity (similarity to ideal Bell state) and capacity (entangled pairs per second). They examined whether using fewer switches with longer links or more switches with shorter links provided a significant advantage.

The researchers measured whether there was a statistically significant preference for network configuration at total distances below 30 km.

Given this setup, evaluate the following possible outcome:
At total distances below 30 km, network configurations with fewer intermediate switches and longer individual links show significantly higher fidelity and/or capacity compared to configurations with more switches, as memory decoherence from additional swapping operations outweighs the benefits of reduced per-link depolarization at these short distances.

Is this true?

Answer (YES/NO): NO